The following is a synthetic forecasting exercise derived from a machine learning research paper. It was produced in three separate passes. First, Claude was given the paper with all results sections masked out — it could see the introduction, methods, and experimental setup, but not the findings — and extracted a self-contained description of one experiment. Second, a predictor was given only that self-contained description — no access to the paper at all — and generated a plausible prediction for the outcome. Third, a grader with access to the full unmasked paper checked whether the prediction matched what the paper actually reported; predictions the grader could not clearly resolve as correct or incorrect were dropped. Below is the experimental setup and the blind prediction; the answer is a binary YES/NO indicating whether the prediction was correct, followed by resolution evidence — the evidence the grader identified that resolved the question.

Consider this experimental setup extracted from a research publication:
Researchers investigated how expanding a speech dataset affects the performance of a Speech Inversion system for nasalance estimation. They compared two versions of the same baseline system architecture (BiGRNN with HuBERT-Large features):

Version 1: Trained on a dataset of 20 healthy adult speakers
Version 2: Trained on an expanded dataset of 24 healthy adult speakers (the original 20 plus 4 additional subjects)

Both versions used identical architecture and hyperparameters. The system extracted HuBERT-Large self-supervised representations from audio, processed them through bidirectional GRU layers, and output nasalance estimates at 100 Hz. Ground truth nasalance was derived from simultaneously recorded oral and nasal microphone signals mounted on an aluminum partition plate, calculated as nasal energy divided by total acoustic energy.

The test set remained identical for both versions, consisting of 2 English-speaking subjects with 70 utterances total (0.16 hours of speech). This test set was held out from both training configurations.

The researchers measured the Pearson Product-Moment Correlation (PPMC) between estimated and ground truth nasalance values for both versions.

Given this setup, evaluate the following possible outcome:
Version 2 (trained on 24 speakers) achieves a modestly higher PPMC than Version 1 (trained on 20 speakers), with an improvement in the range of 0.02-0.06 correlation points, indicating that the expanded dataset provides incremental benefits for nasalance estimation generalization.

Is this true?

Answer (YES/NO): NO